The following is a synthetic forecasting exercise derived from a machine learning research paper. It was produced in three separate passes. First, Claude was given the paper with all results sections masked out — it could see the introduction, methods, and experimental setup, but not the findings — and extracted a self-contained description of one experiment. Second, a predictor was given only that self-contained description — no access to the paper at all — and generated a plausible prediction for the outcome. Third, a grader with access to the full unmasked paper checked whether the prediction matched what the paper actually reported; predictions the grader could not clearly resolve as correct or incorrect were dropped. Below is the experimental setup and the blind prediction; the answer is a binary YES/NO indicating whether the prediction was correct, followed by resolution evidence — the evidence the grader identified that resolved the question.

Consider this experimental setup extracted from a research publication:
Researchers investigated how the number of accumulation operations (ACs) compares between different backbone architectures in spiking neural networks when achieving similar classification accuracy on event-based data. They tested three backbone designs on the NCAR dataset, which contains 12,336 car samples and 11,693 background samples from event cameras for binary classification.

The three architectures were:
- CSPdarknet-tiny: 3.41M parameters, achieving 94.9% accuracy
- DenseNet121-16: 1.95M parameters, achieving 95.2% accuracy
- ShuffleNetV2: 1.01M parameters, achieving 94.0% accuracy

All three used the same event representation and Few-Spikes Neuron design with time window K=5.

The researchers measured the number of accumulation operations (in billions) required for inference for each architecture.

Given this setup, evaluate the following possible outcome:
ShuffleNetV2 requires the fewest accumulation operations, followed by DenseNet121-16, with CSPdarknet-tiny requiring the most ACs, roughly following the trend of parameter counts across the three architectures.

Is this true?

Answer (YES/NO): NO